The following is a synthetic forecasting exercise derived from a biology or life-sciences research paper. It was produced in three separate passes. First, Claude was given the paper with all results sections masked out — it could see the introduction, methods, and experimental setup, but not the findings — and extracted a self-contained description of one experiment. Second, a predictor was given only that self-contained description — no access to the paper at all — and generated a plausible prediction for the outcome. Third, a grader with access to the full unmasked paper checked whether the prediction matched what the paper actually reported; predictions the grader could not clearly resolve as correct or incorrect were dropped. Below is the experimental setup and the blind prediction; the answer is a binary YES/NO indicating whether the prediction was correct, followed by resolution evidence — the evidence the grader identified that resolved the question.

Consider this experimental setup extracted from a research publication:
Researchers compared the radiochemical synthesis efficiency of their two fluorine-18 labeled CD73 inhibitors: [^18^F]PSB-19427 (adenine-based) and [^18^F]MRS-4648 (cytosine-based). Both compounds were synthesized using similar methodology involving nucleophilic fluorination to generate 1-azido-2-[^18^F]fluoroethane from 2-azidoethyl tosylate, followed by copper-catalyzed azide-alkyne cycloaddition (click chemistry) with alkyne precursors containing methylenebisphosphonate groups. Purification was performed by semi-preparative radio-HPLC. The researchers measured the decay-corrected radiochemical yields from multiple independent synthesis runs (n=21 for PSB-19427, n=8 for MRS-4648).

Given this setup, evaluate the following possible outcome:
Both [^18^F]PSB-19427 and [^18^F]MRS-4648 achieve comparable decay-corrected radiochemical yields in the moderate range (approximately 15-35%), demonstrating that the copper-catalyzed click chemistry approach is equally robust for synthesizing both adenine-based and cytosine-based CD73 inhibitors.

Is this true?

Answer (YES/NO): NO